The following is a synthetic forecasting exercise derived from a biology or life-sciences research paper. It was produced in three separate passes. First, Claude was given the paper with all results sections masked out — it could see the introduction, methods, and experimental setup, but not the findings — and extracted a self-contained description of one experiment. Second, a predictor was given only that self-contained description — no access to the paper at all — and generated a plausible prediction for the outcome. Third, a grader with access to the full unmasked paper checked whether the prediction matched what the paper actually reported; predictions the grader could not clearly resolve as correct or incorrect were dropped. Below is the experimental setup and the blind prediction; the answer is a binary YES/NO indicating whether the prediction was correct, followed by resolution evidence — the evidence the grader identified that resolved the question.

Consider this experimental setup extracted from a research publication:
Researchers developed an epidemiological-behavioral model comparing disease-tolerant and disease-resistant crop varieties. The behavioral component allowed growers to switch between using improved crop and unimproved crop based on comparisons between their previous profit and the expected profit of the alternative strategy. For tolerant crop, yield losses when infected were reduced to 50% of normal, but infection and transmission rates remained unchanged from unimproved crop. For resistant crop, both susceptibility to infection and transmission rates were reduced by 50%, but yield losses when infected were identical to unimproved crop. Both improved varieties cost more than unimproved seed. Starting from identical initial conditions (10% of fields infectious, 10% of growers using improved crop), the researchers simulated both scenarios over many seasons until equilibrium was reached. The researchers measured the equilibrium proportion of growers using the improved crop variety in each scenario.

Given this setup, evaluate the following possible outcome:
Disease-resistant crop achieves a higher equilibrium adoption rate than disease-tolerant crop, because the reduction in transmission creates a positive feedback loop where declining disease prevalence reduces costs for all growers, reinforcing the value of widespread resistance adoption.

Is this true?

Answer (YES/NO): NO